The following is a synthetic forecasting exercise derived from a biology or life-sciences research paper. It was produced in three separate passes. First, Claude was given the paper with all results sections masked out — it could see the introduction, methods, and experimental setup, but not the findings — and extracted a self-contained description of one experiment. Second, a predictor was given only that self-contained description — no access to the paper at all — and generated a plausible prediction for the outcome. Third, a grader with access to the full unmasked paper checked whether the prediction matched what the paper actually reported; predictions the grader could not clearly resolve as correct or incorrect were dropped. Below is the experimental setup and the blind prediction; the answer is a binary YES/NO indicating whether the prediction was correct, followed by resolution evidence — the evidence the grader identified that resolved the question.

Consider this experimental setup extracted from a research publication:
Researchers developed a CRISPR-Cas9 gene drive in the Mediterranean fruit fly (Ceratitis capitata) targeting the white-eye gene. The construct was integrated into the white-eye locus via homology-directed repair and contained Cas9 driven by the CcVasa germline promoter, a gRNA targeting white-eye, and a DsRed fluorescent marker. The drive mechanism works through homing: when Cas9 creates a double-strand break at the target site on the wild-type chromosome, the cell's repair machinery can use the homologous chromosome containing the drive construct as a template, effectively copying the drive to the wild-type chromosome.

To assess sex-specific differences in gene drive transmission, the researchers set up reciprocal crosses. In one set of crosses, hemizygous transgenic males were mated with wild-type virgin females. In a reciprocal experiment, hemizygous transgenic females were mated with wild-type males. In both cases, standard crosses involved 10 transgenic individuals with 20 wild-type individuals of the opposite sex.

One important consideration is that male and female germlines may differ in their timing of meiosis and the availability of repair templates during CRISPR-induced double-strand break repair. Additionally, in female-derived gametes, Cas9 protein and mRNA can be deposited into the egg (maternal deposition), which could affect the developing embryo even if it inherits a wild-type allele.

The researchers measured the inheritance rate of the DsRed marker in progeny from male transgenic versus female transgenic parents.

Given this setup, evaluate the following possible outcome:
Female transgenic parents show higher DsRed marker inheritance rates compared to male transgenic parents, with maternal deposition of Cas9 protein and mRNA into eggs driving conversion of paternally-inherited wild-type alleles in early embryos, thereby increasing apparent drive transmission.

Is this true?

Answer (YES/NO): NO